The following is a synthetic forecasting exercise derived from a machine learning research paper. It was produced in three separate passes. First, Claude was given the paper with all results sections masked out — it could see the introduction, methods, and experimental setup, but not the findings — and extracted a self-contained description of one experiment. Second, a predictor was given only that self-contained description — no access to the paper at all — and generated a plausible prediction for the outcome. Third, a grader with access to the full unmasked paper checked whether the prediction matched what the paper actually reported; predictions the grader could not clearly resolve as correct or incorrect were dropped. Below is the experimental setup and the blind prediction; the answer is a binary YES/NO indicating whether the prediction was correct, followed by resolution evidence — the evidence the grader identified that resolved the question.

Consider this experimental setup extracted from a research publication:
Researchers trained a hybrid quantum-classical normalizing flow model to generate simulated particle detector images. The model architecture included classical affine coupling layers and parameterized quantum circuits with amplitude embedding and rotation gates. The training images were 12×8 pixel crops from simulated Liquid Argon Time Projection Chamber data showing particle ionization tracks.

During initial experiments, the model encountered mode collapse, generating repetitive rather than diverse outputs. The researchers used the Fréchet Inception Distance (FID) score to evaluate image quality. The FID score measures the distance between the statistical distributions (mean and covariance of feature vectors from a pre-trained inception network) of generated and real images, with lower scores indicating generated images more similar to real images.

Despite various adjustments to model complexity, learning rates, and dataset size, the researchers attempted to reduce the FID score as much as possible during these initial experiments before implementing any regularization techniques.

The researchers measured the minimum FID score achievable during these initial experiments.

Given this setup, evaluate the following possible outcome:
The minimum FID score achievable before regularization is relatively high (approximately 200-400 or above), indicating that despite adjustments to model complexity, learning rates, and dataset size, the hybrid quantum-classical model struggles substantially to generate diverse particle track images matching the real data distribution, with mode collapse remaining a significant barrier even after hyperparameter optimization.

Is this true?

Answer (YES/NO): NO